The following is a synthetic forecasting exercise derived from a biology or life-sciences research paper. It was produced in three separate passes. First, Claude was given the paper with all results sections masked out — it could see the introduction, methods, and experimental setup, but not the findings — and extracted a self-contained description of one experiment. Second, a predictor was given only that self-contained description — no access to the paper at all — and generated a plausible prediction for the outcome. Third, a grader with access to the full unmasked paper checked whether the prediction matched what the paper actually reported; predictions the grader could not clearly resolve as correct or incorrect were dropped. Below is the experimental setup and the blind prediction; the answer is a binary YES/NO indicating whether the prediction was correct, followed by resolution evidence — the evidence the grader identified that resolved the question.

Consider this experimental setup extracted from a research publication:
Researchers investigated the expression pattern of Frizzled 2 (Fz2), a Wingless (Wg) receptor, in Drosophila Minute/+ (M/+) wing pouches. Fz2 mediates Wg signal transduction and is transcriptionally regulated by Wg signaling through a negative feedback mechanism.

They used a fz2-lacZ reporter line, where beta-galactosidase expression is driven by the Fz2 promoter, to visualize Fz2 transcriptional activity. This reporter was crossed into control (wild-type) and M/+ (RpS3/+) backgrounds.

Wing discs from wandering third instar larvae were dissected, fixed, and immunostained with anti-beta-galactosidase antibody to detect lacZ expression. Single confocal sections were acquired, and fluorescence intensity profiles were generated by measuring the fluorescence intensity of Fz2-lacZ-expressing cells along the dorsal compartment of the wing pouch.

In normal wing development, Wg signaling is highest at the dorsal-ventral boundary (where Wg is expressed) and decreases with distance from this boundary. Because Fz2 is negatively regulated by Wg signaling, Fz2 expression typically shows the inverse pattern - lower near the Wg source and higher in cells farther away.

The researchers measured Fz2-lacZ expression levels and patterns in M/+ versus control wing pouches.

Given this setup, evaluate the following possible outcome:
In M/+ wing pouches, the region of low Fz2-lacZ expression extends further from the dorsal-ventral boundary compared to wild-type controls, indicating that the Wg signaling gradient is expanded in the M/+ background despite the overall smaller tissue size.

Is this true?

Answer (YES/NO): NO